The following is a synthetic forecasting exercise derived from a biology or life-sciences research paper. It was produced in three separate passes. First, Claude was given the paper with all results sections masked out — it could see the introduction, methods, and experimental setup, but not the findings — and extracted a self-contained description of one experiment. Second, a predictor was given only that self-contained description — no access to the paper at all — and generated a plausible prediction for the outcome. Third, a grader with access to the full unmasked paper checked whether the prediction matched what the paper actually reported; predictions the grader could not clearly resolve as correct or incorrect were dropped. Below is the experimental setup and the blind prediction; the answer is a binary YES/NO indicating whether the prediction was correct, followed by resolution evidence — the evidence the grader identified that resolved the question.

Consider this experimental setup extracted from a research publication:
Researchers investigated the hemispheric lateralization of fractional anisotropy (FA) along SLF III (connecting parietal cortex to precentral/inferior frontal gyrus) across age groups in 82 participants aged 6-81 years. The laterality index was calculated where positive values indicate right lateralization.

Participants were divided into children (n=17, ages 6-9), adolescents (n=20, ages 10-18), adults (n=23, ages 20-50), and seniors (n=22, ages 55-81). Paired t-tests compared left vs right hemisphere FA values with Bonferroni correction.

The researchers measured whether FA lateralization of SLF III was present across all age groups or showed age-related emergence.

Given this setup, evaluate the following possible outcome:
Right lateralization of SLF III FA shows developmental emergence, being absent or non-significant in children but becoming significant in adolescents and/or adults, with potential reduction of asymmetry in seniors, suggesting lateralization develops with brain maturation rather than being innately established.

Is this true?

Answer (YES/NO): YES